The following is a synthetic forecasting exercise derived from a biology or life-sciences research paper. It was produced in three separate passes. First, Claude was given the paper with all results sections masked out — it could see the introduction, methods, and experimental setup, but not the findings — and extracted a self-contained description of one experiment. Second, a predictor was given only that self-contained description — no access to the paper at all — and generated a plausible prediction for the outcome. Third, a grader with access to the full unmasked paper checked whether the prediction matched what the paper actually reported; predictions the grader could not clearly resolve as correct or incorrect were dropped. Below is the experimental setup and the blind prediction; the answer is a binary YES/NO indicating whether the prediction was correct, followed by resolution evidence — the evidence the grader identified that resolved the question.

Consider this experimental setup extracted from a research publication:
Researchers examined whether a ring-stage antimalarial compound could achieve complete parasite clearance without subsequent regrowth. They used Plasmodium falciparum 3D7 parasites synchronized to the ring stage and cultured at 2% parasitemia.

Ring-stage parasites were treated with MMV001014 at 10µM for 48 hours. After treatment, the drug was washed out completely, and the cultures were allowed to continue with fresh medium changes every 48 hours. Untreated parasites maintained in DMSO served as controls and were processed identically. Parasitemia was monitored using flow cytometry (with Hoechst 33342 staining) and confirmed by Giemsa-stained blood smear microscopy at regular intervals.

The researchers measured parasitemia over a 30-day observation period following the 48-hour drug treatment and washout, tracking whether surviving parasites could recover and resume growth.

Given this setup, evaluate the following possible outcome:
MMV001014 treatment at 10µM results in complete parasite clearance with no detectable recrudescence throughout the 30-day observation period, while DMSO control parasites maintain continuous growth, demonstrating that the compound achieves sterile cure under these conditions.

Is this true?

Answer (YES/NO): YES